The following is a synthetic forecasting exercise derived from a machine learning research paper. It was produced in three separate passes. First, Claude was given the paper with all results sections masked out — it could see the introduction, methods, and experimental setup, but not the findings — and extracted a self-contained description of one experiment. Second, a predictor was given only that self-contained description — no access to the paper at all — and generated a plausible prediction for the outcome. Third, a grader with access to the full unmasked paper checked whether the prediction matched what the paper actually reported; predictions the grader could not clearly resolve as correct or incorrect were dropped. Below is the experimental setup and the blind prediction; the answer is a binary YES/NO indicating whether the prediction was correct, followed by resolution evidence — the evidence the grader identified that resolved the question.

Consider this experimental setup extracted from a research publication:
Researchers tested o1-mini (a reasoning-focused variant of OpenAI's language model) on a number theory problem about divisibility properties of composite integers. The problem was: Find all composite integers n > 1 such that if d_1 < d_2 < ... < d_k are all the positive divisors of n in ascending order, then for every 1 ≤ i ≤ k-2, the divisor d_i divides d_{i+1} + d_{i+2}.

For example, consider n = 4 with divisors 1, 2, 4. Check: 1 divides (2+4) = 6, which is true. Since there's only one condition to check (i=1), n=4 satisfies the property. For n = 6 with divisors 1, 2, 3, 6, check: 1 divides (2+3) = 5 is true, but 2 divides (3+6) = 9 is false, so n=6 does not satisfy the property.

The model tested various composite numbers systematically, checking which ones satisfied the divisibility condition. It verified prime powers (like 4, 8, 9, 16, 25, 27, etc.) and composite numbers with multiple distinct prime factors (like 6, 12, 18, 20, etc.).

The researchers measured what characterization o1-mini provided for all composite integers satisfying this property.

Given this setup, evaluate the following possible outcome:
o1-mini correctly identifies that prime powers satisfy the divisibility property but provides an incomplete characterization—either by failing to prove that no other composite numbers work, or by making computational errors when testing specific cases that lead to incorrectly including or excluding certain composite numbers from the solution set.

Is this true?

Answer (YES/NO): NO